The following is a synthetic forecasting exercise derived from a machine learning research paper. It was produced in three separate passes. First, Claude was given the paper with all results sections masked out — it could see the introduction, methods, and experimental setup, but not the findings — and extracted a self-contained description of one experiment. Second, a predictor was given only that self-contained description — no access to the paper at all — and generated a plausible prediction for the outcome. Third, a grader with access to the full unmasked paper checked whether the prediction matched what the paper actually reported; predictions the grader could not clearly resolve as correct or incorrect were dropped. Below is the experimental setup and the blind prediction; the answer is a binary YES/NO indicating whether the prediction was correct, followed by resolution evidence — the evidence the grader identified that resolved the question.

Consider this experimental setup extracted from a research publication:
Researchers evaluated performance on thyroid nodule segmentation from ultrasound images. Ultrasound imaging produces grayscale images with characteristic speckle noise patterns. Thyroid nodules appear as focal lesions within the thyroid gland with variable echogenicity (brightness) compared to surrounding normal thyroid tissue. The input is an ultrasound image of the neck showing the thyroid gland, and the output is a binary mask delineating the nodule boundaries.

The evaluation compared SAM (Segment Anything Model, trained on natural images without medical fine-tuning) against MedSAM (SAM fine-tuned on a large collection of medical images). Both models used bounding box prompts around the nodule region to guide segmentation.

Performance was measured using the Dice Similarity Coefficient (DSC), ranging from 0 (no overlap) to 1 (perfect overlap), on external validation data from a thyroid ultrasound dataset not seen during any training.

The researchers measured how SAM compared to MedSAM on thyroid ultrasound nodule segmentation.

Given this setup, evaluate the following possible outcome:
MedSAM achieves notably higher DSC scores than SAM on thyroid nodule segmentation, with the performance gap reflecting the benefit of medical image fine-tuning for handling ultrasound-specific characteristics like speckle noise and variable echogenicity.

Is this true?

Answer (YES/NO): NO